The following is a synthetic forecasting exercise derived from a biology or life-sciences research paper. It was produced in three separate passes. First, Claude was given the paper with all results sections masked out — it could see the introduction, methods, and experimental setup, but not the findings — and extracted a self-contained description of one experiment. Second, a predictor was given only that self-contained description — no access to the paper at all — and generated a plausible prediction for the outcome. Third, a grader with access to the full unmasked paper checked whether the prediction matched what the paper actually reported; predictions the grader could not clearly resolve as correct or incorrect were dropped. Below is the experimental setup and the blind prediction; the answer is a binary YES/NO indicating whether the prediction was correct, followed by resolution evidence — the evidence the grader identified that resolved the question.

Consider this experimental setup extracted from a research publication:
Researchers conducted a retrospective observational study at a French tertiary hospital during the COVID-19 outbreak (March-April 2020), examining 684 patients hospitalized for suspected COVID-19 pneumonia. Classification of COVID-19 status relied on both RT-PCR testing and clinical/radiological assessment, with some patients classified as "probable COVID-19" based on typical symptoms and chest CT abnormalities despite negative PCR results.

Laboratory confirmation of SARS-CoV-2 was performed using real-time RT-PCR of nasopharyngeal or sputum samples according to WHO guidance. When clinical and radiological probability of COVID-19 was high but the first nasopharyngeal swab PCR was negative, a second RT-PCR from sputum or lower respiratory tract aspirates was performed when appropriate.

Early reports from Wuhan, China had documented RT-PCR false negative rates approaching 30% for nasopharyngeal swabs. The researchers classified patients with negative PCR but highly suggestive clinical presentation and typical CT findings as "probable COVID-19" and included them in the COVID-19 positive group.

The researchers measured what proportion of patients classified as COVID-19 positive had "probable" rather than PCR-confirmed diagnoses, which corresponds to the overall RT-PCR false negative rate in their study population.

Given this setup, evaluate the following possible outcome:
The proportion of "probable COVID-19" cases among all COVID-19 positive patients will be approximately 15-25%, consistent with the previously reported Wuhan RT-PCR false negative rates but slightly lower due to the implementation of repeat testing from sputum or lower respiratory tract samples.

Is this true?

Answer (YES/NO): NO